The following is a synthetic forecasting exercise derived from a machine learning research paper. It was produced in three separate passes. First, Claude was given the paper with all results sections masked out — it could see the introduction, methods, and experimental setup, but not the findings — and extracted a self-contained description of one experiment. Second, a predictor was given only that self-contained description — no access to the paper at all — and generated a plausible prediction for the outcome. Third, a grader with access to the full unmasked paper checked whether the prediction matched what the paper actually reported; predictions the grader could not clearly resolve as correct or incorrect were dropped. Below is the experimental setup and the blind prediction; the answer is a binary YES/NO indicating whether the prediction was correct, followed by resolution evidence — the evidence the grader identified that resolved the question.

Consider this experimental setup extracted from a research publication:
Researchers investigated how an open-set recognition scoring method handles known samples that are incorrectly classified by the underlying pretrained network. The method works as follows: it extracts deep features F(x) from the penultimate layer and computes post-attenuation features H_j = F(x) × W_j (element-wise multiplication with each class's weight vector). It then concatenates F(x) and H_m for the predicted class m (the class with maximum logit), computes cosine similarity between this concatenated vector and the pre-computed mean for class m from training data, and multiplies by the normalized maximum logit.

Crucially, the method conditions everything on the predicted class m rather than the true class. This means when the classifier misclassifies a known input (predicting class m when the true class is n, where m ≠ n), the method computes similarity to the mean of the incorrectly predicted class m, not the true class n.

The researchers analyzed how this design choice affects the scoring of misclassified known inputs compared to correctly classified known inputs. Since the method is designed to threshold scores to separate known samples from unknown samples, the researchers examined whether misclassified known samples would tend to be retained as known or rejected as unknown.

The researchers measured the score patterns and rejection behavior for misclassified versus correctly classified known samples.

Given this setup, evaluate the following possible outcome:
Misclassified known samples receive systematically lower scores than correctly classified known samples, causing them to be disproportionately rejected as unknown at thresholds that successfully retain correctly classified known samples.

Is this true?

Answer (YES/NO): YES